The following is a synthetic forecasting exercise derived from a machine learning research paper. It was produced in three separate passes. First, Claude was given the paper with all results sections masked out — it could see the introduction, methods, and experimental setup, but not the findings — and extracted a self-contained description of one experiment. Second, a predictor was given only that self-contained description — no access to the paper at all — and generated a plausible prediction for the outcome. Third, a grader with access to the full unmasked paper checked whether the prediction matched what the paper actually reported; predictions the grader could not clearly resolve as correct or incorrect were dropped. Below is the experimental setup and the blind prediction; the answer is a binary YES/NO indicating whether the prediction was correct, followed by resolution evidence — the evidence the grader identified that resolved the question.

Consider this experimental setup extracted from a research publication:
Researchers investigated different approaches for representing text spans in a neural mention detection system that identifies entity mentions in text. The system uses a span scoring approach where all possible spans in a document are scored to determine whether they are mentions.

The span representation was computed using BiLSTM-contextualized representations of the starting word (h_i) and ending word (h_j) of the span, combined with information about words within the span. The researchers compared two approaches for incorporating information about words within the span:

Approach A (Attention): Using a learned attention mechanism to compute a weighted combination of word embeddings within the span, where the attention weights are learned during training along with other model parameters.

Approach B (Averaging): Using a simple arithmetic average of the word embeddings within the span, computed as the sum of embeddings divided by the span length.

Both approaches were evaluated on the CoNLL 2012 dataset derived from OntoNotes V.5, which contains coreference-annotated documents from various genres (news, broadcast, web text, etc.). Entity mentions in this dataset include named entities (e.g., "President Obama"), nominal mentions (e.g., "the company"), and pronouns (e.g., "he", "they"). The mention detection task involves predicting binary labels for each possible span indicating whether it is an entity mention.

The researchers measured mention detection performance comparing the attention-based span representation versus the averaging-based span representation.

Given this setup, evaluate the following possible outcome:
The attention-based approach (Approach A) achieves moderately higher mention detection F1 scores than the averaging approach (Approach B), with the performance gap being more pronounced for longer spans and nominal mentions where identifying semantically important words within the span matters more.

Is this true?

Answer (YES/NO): NO